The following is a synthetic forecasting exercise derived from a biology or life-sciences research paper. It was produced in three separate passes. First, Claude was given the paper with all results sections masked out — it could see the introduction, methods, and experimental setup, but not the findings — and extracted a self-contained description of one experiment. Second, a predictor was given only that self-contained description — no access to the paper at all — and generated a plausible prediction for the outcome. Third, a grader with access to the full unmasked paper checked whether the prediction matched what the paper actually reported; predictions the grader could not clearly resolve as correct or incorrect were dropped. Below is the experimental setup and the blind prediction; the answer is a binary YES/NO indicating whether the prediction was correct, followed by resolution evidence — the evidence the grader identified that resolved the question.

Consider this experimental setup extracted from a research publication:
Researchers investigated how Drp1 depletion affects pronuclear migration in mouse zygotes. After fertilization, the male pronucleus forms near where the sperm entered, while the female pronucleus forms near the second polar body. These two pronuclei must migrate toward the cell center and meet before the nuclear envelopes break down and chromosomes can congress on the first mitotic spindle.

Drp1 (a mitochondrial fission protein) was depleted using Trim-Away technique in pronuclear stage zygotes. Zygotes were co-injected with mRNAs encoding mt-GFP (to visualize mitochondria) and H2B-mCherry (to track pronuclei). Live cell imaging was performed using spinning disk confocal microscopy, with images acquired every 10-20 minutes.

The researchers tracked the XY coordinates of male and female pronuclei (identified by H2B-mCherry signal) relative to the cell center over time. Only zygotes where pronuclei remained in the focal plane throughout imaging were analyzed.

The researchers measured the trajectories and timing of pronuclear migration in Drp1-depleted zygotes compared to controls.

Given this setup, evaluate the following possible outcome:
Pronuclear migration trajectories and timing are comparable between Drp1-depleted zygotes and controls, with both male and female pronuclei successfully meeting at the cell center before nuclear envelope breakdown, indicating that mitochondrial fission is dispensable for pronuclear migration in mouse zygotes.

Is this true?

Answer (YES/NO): NO